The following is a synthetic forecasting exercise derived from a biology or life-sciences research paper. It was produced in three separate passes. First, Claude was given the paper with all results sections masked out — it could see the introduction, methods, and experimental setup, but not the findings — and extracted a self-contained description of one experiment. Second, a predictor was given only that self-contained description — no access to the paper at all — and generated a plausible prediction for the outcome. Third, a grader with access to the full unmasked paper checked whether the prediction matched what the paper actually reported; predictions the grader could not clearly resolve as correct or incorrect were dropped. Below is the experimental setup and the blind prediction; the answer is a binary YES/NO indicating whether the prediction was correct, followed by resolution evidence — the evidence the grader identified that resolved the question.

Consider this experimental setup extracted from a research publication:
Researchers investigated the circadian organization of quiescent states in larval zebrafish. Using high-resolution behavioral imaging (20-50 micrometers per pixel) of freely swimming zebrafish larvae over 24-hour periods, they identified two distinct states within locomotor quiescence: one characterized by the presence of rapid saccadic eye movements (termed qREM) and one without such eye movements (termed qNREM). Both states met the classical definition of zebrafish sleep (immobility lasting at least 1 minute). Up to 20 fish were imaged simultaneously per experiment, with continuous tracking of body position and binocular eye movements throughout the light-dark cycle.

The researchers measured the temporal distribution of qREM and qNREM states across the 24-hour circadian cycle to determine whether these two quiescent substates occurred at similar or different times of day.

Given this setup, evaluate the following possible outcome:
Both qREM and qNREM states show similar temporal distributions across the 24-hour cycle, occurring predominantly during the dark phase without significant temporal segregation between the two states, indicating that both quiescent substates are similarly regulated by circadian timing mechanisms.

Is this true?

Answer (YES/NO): NO